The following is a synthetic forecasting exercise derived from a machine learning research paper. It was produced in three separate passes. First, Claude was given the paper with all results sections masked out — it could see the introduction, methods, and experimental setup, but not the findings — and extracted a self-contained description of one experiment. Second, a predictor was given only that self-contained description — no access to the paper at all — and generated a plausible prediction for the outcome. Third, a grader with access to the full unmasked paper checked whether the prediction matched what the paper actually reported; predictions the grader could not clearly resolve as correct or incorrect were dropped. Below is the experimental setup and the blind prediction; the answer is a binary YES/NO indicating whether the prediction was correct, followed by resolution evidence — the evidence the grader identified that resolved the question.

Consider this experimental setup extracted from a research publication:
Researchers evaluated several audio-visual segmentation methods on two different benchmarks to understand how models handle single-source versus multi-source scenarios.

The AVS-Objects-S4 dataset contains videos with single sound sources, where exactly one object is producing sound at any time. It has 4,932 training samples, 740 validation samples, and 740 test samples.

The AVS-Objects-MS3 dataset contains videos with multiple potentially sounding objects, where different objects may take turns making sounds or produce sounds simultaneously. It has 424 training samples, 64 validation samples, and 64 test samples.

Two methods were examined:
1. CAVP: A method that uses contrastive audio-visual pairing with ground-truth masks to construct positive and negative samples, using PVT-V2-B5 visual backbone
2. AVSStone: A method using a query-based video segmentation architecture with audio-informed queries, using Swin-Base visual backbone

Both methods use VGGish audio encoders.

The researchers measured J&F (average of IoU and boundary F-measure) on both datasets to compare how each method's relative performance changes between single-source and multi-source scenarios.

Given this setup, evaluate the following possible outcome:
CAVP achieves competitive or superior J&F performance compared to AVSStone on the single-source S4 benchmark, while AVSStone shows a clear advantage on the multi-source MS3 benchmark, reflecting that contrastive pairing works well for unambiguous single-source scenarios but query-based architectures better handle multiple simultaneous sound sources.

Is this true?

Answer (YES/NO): NO